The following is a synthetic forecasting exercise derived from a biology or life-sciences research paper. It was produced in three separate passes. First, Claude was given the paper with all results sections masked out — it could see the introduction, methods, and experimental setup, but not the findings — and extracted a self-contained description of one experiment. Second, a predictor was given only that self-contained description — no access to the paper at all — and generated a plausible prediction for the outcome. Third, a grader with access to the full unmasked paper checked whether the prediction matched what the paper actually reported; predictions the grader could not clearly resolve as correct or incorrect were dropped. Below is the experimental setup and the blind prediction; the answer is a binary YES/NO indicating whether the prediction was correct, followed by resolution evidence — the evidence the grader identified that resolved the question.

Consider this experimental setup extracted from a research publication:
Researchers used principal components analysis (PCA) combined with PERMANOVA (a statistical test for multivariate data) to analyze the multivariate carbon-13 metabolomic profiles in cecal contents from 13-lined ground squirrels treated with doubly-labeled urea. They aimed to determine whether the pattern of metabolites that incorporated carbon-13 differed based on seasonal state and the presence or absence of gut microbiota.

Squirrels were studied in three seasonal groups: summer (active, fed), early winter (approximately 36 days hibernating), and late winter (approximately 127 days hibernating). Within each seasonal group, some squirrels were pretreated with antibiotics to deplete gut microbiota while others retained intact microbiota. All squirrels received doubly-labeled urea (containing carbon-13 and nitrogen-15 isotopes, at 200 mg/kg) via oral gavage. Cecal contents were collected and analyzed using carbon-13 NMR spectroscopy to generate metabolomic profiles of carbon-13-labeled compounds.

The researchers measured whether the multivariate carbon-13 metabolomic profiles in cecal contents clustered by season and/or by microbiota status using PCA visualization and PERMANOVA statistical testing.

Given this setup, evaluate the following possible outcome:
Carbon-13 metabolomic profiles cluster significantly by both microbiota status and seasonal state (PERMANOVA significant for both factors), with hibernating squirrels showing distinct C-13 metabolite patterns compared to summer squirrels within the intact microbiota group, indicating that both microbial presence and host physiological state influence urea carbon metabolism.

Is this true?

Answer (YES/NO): NO